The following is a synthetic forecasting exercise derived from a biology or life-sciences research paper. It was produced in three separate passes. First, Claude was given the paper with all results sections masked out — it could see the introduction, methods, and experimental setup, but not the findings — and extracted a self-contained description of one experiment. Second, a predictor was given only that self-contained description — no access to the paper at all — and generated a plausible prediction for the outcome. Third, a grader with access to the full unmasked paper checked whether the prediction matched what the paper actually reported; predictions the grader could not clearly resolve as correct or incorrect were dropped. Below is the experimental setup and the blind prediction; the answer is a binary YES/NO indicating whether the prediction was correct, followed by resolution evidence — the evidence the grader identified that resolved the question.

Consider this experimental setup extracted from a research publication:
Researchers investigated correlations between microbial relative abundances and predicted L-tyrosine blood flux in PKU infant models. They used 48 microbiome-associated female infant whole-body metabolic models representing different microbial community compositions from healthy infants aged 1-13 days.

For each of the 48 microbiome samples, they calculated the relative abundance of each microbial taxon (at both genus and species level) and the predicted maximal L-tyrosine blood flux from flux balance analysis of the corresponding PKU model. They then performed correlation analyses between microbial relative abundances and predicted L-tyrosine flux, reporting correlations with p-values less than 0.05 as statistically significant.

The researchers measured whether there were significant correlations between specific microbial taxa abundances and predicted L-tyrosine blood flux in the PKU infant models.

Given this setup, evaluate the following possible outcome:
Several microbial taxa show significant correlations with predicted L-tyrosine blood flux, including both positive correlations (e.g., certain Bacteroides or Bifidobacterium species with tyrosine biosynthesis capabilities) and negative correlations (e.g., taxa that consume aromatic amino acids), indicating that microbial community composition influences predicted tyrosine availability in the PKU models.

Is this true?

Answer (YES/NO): NO